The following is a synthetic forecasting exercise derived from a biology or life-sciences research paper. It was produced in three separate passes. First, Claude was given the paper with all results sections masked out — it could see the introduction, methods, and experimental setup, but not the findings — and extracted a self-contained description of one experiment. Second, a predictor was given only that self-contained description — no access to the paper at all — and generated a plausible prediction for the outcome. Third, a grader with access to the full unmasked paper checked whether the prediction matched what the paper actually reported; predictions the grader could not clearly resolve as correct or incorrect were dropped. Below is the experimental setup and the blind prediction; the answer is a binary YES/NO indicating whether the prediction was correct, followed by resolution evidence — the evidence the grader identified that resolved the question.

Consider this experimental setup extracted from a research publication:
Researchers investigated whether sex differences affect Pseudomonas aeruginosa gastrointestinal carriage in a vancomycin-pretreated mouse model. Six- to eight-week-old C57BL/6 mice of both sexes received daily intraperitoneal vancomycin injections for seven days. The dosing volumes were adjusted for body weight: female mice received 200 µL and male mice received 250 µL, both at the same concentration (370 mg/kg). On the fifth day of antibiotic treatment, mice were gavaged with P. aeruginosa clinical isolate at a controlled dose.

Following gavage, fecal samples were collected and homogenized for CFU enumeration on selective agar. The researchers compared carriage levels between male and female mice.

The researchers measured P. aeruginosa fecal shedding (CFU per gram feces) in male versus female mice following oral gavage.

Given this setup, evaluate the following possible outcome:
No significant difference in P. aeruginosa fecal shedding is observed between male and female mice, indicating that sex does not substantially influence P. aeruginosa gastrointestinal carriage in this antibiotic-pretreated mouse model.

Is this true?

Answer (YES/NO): YES